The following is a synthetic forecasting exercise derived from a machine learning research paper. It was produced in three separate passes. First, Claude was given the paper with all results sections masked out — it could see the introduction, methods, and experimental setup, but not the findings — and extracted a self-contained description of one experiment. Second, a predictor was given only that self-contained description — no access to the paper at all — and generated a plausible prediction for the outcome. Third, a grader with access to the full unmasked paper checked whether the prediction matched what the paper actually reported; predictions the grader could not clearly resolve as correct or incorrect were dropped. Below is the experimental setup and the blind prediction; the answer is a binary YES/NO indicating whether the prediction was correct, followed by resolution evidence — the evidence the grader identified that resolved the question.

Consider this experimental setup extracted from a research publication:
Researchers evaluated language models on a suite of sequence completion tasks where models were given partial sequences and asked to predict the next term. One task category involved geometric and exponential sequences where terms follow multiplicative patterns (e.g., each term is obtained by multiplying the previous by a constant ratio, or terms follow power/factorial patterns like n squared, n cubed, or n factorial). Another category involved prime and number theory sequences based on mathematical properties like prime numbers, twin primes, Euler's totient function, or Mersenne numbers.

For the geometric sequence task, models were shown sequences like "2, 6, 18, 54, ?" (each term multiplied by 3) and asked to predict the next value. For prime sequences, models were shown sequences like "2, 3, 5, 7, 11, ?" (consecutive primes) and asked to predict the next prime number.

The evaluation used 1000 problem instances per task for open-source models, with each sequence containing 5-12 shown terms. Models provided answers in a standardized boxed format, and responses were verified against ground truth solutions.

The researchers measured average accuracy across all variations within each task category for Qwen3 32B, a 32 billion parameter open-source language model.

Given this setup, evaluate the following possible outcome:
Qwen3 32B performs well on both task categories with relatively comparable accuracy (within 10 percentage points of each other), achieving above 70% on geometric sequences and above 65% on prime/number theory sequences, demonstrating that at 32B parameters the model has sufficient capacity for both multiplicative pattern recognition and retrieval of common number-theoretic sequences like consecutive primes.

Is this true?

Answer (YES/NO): NO